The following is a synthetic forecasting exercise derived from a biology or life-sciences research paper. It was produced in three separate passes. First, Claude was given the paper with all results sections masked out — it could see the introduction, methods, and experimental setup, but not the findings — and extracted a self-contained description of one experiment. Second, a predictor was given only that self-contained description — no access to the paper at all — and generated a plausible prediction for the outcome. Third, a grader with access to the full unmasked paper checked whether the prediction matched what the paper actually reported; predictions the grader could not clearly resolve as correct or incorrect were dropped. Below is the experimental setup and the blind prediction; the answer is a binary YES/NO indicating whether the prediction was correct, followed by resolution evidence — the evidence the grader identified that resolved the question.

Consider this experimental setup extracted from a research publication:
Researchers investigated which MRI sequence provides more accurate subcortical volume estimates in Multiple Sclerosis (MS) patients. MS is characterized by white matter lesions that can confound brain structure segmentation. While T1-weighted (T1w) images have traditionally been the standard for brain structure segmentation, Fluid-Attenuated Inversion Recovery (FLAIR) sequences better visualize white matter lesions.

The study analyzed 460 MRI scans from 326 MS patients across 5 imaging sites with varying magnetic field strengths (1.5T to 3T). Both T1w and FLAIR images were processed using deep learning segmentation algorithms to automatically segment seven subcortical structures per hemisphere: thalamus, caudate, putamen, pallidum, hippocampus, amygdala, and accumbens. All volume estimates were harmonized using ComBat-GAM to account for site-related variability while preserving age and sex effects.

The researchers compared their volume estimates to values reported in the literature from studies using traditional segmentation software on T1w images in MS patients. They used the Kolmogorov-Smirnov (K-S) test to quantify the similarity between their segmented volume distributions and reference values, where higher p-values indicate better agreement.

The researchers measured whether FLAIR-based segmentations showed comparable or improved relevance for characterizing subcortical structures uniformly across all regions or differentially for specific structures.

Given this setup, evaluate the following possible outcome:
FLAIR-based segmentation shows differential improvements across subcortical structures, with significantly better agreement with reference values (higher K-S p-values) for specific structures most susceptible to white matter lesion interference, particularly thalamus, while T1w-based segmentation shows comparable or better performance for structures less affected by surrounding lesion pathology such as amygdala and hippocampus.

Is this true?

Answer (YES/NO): YES